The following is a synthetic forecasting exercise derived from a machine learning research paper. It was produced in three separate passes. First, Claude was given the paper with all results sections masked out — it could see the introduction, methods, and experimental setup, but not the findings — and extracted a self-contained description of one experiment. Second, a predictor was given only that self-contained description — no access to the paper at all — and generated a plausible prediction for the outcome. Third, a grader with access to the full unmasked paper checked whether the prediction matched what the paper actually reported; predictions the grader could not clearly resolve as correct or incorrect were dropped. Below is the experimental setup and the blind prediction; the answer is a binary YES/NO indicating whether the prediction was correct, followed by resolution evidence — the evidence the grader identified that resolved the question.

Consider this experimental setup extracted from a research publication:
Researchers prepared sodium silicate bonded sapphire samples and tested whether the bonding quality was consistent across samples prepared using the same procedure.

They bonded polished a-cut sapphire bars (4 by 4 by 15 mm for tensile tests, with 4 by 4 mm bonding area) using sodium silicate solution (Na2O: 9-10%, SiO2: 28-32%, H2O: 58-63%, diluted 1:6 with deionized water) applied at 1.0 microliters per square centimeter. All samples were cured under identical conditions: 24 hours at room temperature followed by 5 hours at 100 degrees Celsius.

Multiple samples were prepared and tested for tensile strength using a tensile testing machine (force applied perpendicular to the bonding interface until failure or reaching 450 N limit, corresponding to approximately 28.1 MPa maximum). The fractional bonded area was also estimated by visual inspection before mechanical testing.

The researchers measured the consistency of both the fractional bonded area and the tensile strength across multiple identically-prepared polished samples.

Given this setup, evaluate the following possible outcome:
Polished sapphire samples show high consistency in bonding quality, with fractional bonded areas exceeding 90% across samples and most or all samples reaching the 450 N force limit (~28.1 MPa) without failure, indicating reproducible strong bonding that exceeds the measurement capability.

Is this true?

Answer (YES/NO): NO